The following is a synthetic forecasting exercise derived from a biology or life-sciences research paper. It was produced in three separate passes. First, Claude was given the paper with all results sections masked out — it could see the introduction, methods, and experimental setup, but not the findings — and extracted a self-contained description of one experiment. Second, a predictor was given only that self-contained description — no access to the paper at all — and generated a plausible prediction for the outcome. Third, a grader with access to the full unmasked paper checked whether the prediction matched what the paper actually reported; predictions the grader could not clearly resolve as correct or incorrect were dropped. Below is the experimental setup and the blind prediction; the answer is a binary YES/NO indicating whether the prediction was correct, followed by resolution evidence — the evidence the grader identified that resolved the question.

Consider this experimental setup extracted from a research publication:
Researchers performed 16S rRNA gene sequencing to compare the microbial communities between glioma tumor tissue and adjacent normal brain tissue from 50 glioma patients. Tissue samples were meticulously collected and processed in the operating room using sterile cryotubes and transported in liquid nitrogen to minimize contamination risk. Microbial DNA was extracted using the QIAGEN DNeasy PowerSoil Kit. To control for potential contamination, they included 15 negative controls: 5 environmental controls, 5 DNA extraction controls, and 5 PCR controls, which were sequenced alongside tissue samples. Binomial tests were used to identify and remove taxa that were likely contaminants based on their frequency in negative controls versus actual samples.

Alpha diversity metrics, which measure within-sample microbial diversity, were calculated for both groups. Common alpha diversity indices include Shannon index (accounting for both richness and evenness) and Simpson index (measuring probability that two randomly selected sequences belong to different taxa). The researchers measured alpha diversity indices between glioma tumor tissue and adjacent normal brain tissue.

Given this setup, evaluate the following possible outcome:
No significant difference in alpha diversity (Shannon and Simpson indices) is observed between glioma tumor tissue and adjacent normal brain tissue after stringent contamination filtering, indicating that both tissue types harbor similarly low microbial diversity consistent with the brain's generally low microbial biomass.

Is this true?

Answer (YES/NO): NO